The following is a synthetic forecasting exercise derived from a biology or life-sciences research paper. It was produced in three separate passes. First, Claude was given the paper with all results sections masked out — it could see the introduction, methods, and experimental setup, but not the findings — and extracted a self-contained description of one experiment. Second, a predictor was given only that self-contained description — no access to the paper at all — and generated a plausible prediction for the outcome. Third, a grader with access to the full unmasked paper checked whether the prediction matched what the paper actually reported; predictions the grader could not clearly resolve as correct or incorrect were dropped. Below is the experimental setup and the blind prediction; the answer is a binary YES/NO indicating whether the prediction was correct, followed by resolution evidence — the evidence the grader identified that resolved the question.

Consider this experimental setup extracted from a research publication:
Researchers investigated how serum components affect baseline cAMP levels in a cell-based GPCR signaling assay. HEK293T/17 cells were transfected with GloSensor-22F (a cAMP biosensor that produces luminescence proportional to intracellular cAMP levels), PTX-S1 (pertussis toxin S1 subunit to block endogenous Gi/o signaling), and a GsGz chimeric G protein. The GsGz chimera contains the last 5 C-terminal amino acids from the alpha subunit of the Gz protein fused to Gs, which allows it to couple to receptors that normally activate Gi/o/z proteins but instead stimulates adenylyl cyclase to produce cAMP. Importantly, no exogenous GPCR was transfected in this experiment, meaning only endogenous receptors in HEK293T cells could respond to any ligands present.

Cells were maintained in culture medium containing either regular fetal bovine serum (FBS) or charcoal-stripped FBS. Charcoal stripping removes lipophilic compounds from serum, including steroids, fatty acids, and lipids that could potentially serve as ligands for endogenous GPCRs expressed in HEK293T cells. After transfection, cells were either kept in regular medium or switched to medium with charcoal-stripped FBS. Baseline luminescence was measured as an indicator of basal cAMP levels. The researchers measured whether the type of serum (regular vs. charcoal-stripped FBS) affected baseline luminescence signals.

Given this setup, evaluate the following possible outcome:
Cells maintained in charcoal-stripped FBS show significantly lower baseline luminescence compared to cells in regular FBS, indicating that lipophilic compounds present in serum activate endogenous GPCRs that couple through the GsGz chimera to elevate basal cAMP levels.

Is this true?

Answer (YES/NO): NO